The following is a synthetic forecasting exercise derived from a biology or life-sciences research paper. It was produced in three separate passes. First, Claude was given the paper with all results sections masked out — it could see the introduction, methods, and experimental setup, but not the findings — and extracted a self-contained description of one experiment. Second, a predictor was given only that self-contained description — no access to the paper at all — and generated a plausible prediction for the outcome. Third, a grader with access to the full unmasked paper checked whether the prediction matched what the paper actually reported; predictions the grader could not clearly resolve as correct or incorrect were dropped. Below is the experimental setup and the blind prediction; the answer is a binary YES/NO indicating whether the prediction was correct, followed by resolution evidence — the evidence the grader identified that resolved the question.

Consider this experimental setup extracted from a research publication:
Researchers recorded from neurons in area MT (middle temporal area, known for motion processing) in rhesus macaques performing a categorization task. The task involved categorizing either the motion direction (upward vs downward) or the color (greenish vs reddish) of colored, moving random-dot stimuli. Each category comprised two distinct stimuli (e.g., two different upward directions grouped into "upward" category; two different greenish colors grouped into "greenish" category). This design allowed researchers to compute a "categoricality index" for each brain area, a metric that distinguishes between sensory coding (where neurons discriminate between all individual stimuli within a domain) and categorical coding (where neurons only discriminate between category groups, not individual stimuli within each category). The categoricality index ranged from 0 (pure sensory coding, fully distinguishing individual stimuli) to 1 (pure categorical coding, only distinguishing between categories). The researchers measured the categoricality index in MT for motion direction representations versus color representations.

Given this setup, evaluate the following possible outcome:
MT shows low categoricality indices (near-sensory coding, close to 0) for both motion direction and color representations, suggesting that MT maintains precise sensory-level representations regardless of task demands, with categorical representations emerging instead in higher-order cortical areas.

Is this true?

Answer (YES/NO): YES